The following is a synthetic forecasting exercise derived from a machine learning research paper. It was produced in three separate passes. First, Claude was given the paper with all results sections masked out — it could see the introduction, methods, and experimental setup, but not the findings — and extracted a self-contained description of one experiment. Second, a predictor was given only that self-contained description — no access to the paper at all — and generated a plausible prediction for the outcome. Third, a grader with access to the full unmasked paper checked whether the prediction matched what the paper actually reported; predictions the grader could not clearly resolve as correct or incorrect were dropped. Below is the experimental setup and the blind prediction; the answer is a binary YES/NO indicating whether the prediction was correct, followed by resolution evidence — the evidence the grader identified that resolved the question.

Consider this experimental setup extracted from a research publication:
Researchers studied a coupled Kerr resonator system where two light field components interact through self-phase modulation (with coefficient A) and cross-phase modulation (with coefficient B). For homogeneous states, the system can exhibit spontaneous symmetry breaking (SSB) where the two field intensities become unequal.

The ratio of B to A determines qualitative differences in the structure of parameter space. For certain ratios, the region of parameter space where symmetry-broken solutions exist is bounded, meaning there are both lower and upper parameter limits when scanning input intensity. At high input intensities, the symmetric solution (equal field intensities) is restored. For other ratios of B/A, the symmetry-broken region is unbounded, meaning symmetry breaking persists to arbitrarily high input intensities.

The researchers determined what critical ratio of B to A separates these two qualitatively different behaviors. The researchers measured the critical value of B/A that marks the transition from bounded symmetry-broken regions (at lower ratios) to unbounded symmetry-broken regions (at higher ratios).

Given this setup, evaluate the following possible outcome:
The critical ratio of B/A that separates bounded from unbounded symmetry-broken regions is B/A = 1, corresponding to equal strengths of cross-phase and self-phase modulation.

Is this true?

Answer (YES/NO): NO